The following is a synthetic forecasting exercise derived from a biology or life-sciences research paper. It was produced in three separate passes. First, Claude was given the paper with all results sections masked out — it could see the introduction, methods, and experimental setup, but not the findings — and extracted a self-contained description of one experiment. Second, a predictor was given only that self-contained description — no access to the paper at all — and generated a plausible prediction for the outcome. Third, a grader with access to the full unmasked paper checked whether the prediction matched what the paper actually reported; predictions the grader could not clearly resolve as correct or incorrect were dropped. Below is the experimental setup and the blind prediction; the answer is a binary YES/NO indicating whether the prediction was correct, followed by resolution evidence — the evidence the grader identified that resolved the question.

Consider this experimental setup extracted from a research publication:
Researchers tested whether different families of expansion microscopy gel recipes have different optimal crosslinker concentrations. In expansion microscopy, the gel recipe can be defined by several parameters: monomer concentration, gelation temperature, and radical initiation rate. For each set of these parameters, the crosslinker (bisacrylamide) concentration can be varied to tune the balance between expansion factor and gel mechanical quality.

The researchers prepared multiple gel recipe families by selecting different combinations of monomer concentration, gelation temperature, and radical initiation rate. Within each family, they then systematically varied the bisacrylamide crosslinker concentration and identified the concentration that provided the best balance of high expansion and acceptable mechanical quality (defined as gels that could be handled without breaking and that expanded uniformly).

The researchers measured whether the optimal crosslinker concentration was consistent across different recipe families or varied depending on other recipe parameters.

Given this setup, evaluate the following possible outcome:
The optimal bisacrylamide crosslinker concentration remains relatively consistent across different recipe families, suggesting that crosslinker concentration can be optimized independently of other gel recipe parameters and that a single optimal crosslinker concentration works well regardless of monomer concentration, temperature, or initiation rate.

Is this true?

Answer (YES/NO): NO